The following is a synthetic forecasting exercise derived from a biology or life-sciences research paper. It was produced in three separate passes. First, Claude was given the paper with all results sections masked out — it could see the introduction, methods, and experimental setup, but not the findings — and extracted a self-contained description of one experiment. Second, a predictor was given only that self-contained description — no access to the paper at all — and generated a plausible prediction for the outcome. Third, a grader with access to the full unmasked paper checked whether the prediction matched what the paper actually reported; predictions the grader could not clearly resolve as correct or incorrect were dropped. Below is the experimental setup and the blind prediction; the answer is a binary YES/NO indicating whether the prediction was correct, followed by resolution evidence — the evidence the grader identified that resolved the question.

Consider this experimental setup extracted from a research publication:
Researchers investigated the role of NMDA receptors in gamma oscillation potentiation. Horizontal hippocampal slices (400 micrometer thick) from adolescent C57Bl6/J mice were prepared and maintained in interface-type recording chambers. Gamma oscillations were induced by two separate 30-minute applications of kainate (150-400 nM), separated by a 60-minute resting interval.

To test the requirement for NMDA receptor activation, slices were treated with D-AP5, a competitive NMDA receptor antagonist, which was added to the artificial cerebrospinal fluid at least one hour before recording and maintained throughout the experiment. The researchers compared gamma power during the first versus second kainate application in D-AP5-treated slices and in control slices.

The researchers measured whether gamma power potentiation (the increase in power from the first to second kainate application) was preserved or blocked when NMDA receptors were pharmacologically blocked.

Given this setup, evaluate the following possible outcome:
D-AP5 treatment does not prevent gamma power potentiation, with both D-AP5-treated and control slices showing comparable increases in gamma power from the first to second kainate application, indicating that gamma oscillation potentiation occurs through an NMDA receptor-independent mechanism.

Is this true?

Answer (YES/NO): YES